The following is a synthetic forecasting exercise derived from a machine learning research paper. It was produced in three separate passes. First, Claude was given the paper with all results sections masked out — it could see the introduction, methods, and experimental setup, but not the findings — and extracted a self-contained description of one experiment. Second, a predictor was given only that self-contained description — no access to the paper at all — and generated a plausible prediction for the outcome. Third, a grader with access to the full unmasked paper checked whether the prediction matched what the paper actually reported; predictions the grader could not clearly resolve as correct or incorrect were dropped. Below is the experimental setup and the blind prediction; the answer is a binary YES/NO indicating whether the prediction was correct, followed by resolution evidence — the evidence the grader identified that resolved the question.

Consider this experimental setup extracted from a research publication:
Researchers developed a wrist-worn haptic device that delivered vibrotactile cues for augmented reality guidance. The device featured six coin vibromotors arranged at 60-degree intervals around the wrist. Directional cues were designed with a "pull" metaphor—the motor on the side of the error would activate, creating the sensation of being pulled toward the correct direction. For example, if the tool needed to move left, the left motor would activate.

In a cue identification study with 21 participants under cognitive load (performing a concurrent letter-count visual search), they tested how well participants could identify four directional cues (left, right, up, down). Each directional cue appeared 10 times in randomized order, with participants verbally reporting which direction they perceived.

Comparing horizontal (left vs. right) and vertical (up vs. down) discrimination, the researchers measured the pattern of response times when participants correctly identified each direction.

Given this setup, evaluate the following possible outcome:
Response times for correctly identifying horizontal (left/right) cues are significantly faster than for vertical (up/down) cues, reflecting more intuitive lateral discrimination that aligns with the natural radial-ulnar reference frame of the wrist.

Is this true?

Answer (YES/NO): NO